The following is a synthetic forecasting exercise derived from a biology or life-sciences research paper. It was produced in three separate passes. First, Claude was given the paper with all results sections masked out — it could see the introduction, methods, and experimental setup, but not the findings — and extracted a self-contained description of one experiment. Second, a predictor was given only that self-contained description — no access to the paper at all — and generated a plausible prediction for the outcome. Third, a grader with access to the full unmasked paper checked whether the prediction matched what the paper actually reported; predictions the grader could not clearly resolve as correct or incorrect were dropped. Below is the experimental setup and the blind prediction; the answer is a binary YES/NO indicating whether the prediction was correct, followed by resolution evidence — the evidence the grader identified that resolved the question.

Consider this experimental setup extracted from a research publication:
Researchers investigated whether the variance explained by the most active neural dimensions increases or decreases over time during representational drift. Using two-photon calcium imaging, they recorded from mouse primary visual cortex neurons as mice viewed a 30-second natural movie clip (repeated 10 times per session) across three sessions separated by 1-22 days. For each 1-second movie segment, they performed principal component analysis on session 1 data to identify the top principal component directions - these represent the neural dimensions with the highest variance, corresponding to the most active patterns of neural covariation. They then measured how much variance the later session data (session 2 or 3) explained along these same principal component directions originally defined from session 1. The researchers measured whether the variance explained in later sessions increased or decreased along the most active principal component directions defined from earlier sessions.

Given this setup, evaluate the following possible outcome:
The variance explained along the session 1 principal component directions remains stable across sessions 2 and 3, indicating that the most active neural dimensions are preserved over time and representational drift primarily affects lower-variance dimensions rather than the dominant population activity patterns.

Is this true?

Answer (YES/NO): NO